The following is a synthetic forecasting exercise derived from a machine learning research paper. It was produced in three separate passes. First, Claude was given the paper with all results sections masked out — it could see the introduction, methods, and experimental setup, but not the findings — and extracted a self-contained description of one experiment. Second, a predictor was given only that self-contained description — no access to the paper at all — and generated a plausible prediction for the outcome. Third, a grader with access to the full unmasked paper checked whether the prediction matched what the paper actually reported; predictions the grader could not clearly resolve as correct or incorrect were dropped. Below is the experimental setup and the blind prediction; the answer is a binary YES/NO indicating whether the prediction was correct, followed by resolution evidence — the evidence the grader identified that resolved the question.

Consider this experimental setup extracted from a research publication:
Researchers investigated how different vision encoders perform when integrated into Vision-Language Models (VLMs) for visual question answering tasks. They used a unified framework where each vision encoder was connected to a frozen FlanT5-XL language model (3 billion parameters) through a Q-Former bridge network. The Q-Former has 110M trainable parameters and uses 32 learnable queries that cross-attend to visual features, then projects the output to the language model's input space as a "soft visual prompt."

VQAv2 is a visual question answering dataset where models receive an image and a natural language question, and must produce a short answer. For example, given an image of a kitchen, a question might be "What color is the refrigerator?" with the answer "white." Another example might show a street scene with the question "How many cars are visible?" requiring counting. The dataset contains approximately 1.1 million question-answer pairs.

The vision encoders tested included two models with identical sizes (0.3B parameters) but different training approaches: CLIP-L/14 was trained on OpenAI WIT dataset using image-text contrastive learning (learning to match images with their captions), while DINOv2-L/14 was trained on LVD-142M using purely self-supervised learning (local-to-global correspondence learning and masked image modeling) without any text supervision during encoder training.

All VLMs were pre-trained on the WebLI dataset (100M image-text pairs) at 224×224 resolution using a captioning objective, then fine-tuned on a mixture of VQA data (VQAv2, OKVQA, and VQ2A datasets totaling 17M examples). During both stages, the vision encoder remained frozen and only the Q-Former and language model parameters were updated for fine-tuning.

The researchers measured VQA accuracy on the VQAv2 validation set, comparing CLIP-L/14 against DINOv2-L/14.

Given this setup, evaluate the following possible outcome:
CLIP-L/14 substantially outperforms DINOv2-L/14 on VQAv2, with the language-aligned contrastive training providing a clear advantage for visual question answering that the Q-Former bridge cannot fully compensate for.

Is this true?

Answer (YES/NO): NO